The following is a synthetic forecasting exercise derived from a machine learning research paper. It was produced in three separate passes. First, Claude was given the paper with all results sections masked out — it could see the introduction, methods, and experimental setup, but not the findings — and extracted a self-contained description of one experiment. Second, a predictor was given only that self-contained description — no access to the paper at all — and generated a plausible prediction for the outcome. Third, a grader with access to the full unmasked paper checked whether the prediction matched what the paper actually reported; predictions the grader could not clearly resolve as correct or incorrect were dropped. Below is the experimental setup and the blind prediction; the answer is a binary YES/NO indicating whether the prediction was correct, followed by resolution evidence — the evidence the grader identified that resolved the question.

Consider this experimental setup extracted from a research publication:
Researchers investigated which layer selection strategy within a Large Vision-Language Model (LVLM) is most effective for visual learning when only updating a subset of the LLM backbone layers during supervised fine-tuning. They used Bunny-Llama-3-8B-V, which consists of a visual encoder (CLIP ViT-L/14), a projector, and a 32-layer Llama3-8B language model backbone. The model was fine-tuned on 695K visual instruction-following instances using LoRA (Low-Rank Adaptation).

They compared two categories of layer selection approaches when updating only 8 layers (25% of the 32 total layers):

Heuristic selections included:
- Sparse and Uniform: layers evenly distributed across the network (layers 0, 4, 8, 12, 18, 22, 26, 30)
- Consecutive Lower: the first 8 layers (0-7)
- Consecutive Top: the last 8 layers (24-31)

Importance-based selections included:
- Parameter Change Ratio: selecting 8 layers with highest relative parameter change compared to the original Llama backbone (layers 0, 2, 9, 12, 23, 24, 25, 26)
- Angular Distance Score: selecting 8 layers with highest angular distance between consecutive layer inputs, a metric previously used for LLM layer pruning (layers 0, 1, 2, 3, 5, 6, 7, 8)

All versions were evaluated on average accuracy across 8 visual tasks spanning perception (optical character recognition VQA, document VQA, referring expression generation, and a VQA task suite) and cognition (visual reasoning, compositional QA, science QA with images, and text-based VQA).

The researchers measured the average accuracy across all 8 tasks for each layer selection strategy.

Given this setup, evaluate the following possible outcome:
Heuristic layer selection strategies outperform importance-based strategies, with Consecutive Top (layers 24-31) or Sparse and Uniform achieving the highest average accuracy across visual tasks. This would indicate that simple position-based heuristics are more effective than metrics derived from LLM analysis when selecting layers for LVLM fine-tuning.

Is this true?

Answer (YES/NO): NO